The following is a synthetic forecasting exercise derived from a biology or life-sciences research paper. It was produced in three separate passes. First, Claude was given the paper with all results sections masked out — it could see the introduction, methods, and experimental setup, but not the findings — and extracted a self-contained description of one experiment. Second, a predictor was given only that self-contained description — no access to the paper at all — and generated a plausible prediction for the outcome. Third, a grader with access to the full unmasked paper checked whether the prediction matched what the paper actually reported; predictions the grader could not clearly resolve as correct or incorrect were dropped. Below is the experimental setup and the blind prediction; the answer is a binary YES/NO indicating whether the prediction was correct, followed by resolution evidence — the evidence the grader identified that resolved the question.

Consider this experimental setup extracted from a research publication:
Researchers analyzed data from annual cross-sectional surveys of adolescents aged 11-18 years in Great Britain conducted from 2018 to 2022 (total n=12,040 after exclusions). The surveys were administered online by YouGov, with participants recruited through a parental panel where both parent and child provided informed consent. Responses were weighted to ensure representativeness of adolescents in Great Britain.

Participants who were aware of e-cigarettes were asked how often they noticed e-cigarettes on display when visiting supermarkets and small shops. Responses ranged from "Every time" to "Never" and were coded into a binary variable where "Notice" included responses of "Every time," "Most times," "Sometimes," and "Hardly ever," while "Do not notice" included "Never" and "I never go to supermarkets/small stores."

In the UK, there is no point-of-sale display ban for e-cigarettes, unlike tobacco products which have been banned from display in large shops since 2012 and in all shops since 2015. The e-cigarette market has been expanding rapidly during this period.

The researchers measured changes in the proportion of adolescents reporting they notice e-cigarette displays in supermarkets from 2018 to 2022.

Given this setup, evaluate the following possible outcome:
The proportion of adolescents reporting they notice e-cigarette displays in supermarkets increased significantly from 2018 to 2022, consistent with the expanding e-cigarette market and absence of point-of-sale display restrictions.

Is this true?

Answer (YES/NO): YES